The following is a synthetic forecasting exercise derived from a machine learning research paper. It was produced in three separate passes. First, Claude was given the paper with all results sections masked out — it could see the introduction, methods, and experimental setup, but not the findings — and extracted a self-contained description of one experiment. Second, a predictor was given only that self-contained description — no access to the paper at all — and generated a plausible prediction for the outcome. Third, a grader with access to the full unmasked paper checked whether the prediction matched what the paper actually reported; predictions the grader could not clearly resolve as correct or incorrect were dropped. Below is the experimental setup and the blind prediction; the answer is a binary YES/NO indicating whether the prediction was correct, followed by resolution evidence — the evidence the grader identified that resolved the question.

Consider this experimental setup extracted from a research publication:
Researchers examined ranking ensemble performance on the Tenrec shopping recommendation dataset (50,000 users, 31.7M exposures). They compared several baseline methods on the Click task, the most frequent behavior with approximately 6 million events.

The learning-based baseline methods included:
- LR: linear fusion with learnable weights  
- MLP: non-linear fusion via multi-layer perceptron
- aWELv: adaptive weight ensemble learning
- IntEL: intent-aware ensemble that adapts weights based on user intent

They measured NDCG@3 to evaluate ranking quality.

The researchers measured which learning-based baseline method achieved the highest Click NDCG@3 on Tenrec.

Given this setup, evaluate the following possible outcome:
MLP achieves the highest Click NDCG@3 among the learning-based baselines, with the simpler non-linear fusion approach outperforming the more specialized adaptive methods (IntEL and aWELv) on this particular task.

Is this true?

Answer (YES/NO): YES